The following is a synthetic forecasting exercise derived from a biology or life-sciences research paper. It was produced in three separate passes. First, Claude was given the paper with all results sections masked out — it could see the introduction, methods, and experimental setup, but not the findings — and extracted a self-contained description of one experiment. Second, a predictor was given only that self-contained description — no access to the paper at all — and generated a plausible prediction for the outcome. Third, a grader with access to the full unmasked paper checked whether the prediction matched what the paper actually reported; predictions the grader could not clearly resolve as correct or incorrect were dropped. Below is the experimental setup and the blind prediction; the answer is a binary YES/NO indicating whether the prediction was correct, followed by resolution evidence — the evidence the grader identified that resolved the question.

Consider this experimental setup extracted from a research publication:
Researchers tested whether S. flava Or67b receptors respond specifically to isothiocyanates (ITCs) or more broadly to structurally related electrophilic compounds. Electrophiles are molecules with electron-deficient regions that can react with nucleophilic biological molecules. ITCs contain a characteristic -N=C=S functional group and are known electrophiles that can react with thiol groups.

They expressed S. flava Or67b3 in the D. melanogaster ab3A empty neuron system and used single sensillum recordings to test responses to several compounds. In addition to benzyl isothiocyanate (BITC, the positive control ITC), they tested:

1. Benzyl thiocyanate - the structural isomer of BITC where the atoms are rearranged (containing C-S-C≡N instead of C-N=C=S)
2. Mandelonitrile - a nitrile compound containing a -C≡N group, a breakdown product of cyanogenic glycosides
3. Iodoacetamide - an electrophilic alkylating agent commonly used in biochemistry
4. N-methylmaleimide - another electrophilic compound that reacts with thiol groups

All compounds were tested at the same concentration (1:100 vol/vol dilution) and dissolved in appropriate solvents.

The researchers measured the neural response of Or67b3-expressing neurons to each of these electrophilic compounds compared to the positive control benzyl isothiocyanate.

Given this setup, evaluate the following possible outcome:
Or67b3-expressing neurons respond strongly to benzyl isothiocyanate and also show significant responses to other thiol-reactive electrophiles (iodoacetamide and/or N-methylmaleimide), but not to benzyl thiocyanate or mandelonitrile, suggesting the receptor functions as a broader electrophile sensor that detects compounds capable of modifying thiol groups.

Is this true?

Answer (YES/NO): NO